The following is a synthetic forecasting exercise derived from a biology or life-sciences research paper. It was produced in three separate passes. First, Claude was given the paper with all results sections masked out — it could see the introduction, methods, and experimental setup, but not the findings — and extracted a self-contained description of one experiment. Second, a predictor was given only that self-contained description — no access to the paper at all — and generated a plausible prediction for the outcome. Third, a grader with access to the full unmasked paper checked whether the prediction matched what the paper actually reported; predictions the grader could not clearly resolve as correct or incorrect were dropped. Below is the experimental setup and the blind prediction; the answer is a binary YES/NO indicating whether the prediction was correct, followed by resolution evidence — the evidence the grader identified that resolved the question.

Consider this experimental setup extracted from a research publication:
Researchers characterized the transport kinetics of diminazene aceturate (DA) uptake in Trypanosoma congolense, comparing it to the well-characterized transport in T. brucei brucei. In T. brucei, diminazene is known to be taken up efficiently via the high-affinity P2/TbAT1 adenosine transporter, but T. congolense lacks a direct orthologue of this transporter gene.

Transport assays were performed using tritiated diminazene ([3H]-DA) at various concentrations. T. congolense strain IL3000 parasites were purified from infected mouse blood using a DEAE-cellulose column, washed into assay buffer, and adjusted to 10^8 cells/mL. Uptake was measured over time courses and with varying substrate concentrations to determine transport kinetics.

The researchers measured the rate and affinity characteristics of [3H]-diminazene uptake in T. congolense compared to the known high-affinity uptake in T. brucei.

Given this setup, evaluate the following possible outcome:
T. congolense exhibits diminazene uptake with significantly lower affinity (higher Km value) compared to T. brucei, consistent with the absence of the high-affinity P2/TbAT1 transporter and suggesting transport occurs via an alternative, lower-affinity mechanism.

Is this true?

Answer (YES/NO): YES